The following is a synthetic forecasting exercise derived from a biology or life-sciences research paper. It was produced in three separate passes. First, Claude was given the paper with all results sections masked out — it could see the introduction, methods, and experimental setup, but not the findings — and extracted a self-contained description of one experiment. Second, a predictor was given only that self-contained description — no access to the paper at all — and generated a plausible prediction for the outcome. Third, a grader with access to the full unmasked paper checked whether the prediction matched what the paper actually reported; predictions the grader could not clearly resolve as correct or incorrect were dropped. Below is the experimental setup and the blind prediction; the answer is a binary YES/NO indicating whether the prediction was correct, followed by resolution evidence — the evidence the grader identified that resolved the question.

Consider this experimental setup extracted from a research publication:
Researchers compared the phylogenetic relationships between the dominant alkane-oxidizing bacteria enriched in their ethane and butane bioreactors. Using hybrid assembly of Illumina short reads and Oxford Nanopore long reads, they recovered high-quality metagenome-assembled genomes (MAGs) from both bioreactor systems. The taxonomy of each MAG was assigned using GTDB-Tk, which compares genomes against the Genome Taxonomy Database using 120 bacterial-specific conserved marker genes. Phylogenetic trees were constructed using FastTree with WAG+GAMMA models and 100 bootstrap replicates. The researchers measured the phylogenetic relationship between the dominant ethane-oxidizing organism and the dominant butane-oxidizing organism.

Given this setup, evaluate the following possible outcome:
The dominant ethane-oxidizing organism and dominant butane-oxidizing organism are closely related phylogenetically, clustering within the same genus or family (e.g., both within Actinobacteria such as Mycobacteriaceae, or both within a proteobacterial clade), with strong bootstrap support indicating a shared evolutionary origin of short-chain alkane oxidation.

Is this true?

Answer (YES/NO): YES